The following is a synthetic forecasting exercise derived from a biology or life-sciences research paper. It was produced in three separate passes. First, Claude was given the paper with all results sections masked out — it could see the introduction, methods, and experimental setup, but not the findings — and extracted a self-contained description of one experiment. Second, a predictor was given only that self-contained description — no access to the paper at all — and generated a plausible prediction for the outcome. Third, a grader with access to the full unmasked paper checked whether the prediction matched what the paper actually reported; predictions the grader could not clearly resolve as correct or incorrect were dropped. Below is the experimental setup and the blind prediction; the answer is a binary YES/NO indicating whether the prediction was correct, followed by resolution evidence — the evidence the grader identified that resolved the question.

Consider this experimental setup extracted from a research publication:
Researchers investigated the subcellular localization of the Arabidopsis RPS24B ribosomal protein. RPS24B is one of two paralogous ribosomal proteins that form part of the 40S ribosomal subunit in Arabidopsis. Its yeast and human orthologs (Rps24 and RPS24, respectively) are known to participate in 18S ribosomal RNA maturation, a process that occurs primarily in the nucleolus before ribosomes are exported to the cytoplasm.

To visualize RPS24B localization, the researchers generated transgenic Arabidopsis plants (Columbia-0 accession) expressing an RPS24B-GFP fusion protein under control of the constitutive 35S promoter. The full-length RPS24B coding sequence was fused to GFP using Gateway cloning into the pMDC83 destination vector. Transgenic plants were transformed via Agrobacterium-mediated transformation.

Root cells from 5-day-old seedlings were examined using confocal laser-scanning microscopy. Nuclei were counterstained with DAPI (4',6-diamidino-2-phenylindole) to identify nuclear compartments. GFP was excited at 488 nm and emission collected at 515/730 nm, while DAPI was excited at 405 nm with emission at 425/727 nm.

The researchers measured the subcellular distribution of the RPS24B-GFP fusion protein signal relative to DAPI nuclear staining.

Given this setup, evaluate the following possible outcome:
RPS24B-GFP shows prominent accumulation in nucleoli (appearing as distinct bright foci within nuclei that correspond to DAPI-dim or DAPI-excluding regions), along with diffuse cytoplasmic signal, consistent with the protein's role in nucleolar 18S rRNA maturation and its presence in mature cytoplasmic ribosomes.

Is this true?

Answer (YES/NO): YES